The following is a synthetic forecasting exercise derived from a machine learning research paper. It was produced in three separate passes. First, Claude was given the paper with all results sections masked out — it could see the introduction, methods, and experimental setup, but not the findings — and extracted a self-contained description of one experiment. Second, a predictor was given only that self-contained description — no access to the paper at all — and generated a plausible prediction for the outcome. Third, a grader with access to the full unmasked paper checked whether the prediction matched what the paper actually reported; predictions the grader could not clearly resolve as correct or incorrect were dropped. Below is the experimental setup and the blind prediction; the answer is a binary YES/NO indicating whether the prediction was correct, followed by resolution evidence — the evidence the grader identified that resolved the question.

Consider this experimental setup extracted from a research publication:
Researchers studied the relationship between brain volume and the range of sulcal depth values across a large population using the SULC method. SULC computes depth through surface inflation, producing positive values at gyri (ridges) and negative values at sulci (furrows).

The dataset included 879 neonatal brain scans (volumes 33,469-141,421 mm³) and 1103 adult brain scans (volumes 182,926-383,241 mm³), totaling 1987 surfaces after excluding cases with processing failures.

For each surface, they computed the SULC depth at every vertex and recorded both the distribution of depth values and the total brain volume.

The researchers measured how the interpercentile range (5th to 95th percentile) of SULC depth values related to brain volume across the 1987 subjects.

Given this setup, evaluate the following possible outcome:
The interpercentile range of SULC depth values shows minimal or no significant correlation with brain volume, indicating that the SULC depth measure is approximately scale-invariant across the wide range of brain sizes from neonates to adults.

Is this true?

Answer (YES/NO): NO